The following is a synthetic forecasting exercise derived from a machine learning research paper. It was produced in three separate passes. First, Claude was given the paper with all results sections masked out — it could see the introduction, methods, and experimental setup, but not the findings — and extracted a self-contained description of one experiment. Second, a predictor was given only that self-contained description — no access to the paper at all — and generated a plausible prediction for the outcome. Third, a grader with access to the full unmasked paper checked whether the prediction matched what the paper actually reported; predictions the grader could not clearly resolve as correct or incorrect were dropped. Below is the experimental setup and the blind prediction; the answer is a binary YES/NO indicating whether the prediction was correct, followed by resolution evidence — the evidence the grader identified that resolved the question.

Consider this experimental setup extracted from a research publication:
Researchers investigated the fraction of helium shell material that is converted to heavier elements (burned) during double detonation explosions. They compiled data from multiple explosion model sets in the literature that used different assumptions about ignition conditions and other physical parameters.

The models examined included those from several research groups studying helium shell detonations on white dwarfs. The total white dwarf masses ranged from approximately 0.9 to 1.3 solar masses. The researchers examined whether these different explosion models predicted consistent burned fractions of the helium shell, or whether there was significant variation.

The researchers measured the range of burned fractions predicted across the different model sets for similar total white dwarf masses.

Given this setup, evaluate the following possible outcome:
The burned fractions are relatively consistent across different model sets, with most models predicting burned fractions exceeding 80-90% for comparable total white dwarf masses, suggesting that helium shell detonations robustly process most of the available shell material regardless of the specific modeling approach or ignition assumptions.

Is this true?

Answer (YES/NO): NO